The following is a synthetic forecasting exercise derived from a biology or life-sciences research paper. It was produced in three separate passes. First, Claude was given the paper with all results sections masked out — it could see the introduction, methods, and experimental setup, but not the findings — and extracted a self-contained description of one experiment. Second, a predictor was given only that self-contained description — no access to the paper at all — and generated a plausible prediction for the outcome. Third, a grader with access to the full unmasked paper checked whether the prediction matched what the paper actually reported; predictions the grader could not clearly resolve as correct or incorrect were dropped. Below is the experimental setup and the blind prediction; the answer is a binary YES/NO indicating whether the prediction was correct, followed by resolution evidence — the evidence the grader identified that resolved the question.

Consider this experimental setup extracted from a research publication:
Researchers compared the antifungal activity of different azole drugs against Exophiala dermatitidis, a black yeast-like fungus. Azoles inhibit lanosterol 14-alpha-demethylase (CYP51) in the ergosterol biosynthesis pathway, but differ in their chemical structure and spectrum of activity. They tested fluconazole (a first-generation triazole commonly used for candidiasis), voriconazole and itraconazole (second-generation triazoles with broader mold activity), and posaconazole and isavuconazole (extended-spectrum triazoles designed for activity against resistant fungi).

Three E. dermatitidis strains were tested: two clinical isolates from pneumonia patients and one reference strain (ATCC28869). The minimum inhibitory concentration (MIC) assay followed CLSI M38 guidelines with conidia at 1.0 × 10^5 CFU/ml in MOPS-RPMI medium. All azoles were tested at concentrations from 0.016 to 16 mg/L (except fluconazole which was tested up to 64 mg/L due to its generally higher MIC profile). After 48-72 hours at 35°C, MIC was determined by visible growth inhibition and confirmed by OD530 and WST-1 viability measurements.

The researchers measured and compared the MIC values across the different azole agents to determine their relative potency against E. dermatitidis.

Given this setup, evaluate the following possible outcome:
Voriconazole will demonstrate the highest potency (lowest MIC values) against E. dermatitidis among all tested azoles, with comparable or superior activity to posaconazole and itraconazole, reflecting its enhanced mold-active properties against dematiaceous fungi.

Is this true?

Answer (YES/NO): NO